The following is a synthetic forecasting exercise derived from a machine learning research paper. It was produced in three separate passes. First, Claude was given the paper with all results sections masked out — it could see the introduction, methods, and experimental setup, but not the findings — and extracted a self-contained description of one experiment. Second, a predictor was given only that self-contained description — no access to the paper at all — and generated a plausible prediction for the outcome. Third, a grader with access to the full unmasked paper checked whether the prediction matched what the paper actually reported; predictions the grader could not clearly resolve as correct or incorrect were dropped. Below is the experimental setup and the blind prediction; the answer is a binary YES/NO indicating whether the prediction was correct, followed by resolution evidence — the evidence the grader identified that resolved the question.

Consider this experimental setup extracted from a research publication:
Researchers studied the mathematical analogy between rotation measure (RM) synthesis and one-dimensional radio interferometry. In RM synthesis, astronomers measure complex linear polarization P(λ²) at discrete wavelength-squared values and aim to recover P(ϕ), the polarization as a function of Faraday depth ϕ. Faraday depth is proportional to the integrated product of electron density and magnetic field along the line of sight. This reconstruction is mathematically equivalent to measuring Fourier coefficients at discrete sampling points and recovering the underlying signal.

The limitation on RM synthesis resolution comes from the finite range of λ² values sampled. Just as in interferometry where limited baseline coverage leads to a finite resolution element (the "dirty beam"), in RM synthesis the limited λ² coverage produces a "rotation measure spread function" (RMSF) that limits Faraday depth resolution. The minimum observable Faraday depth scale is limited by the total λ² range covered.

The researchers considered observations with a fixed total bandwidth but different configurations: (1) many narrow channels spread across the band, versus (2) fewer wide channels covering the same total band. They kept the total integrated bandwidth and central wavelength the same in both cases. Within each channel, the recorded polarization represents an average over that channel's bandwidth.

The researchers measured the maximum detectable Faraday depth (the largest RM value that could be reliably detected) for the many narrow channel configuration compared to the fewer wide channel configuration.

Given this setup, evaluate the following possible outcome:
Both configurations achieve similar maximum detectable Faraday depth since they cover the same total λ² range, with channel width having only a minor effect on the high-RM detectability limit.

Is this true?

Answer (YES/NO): NO